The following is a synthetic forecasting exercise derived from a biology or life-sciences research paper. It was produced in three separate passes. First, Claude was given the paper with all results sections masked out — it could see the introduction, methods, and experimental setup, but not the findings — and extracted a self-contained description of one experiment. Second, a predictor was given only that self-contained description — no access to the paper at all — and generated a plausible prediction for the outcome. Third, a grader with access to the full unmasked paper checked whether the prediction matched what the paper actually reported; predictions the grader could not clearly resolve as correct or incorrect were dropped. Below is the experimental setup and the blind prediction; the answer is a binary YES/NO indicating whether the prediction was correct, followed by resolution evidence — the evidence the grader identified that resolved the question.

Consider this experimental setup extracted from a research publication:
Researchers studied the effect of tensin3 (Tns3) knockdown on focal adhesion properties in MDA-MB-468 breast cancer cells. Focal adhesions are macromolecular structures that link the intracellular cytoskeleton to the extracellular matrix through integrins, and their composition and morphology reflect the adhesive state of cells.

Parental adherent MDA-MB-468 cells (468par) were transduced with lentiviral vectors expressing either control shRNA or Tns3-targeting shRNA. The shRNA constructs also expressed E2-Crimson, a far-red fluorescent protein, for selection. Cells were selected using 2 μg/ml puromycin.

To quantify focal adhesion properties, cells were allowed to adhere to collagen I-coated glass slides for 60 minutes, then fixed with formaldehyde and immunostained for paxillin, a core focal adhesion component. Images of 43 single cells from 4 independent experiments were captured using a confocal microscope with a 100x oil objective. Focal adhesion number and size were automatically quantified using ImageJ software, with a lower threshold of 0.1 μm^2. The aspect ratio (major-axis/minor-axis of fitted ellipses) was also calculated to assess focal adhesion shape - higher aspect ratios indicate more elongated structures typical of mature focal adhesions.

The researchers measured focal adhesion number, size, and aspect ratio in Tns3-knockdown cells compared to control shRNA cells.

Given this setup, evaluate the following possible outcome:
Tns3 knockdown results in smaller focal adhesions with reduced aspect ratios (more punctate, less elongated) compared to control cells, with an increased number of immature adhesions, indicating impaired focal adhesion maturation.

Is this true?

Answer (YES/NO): NO